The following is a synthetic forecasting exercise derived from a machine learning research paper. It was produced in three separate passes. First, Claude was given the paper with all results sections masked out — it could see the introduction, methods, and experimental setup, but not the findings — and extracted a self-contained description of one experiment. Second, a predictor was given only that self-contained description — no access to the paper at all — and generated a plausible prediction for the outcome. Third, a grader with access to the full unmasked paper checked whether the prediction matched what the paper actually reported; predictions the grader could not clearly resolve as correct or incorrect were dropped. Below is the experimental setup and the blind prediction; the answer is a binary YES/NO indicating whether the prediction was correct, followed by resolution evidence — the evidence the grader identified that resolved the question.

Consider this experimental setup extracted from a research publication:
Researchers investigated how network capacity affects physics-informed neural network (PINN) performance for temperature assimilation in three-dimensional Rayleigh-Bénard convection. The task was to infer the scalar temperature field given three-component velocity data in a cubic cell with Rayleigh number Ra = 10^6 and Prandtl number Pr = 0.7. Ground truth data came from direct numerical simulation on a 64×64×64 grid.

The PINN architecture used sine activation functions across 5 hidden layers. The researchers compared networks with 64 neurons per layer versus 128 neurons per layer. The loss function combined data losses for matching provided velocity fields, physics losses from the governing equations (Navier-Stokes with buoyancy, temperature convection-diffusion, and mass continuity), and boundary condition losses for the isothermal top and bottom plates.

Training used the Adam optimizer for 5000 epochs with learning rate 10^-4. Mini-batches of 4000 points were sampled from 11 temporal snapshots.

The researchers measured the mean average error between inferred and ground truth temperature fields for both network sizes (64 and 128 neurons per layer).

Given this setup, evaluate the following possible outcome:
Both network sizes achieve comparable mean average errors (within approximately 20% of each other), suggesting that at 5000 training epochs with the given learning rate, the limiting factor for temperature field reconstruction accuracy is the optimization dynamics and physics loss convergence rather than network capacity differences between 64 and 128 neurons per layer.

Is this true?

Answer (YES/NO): NO